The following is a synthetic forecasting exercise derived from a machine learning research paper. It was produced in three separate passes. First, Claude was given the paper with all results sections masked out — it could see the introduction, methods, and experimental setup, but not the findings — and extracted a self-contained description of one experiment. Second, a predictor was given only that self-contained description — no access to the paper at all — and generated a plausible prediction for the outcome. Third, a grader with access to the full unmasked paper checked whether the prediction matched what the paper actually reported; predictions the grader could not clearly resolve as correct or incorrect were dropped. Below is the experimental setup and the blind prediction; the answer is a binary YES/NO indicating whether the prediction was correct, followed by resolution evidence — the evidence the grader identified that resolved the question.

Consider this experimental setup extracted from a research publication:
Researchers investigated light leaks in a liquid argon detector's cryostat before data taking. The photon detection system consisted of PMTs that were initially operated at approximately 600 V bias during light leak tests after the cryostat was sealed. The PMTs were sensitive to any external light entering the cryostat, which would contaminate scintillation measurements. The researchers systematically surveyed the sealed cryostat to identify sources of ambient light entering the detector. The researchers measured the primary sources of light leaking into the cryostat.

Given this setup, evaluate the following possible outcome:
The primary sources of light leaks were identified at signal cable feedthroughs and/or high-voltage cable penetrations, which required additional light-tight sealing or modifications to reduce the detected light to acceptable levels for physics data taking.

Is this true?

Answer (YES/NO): NO